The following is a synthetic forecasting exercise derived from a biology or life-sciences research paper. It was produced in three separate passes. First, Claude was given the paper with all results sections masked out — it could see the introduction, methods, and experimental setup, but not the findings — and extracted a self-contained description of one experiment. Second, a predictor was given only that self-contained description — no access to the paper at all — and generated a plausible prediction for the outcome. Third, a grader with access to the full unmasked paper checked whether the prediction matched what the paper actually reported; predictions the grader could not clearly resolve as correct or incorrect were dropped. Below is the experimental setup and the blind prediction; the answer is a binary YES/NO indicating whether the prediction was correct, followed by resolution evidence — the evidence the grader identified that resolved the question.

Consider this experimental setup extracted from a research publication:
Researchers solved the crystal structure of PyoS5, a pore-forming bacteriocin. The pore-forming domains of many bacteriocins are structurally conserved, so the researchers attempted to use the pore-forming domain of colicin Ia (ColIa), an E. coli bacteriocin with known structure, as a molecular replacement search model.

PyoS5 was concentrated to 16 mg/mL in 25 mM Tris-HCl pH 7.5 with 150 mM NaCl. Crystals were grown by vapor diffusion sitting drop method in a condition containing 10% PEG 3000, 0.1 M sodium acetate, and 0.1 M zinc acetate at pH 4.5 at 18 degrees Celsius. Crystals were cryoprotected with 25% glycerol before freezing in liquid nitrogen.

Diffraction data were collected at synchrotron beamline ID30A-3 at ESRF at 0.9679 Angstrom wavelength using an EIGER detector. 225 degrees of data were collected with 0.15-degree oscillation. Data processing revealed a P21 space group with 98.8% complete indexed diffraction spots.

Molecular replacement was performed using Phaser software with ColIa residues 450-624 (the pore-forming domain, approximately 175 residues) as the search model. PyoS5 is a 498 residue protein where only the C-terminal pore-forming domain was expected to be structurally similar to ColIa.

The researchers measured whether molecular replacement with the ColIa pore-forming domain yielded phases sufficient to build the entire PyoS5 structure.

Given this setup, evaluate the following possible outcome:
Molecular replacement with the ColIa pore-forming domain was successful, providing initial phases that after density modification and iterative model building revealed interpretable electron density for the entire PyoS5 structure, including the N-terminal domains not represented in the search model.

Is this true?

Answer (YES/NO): NO